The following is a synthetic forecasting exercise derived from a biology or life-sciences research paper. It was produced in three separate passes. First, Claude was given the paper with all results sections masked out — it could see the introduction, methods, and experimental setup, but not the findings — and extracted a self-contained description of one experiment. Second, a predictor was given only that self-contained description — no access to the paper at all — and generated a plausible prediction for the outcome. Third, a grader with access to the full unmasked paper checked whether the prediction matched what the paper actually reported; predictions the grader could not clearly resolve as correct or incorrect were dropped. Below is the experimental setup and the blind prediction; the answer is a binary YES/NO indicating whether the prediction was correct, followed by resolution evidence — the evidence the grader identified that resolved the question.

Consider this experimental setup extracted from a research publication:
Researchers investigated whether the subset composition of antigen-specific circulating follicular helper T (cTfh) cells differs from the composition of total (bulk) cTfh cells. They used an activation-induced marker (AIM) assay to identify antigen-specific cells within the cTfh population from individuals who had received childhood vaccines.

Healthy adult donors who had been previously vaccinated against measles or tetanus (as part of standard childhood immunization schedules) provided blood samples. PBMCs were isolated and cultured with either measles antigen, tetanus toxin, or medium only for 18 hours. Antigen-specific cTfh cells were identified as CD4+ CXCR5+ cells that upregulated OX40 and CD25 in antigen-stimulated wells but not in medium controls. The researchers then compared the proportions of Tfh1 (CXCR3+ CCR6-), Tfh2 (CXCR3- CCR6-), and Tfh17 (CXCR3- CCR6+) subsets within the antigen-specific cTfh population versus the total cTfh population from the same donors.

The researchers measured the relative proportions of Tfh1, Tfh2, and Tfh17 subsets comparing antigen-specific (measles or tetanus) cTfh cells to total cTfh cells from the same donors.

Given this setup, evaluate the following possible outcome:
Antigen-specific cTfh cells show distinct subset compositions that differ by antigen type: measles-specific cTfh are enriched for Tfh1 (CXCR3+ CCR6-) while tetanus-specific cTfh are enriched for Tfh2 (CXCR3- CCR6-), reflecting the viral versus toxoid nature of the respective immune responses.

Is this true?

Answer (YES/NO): NO